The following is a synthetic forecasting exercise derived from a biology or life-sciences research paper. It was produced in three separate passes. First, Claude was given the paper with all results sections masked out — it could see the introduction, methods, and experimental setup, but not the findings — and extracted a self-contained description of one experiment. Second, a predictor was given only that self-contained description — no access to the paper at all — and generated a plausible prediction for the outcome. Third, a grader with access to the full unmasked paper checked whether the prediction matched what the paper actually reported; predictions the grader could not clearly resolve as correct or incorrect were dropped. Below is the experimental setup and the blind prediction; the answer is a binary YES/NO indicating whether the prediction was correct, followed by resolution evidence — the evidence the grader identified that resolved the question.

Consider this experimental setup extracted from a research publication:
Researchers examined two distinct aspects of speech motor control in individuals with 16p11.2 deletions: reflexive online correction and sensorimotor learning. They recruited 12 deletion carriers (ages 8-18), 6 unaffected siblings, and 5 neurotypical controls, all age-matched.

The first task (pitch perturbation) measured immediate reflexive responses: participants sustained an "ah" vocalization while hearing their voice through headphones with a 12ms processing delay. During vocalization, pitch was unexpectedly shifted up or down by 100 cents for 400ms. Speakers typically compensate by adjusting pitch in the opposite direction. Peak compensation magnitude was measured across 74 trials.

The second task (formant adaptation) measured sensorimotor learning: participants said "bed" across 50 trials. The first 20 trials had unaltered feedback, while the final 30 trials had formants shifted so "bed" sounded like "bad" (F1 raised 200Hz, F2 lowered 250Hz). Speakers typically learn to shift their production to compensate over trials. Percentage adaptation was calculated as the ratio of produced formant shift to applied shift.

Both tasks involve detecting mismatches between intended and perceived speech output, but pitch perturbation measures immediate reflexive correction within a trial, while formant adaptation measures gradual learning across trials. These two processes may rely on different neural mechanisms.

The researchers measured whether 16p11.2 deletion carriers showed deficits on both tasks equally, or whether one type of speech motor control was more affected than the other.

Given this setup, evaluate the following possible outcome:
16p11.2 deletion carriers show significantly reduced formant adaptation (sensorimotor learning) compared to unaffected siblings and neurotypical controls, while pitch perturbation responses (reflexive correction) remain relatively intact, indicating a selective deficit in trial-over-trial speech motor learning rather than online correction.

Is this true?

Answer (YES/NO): NO